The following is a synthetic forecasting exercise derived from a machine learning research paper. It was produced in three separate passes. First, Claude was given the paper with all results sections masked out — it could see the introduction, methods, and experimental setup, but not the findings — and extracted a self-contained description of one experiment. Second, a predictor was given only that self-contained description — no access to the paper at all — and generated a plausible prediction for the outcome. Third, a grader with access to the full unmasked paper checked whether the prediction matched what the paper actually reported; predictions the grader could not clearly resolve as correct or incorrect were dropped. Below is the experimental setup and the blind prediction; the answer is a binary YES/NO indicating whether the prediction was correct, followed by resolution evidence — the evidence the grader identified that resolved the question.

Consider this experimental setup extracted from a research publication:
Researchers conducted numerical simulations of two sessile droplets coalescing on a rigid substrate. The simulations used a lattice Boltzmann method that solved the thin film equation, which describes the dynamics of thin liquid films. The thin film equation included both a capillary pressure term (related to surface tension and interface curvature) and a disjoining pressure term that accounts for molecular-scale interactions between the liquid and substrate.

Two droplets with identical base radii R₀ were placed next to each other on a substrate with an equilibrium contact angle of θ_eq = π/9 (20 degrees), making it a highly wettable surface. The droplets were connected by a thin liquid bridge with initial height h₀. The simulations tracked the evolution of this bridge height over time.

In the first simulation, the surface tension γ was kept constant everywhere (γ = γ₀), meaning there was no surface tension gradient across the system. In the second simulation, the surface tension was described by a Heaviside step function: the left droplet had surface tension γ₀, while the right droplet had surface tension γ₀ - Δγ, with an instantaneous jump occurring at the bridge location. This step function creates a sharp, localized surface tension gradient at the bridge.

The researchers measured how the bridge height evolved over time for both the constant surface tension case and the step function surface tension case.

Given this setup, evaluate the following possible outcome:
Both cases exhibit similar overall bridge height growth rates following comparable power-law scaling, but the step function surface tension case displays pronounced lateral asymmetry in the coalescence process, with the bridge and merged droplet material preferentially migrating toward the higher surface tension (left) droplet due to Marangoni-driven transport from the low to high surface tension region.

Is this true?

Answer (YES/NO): NO